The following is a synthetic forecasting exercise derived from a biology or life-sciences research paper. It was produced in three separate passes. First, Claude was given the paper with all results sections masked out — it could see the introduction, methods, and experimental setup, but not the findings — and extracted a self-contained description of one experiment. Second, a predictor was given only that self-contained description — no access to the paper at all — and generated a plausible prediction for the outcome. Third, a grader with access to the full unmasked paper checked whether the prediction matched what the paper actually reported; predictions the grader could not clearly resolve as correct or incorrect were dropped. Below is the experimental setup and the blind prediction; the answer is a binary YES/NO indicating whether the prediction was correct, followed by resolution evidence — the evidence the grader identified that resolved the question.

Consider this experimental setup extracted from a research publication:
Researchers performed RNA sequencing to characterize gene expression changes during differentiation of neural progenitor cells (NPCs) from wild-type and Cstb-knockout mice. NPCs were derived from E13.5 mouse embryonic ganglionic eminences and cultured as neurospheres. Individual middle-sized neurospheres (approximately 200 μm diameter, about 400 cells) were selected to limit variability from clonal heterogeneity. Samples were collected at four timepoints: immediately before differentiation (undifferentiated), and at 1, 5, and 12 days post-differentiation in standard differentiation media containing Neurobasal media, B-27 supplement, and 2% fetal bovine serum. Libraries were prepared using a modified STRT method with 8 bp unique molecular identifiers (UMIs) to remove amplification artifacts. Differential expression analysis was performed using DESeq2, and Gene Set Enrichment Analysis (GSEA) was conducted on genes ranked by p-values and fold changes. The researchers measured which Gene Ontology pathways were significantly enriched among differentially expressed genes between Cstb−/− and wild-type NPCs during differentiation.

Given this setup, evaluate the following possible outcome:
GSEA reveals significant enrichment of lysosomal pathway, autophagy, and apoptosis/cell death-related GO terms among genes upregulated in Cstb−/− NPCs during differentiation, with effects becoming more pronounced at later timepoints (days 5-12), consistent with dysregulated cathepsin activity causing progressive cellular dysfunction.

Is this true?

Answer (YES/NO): NO